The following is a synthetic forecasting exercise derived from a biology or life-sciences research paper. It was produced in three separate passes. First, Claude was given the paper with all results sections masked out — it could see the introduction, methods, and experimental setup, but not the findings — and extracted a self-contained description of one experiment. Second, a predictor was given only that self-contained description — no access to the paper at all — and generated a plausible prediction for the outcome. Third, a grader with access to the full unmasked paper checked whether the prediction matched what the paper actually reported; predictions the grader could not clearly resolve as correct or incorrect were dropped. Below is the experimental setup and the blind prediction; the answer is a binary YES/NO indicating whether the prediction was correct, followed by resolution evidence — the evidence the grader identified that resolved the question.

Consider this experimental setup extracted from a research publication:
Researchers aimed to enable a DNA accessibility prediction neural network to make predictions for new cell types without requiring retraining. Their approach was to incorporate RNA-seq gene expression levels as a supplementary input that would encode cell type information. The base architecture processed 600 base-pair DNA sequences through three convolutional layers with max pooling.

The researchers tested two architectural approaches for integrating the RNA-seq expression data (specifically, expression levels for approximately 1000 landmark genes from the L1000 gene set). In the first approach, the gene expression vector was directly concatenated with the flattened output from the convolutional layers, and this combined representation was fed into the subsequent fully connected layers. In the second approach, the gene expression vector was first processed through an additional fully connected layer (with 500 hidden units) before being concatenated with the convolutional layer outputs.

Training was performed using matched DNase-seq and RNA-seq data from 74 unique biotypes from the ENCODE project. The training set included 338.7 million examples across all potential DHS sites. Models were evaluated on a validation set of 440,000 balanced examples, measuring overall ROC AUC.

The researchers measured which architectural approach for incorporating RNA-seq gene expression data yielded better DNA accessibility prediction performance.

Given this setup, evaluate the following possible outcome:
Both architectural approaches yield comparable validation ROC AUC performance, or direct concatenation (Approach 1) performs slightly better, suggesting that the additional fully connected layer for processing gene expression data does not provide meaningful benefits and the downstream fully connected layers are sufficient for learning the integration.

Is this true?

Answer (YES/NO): YES